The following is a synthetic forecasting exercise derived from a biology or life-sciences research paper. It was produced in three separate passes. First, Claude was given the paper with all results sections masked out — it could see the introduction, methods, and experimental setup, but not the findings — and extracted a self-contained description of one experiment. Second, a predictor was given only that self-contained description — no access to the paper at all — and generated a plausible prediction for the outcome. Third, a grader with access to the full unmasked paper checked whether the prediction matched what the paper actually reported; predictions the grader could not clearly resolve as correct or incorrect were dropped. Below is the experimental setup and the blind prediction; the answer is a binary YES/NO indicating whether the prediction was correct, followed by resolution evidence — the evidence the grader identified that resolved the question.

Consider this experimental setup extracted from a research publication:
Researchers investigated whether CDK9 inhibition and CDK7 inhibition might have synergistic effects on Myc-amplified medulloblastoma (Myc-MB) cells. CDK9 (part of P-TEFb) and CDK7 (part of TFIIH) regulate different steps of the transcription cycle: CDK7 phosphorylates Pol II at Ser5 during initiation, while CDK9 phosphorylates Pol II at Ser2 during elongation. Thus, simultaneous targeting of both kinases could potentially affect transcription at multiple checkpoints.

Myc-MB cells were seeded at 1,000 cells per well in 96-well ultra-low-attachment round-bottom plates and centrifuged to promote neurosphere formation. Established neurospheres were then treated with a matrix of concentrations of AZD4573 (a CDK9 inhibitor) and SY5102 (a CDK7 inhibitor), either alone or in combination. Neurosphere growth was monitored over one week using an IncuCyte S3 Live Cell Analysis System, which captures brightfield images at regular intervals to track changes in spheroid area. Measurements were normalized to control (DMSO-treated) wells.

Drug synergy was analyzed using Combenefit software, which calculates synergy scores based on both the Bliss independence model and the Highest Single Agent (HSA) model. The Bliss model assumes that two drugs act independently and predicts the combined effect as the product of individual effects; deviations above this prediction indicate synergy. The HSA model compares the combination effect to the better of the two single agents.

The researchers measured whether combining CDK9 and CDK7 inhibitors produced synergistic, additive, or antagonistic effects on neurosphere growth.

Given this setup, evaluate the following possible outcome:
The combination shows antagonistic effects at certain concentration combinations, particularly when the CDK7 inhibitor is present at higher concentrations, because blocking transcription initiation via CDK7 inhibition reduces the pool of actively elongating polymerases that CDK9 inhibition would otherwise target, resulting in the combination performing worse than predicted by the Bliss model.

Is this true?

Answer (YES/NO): NO